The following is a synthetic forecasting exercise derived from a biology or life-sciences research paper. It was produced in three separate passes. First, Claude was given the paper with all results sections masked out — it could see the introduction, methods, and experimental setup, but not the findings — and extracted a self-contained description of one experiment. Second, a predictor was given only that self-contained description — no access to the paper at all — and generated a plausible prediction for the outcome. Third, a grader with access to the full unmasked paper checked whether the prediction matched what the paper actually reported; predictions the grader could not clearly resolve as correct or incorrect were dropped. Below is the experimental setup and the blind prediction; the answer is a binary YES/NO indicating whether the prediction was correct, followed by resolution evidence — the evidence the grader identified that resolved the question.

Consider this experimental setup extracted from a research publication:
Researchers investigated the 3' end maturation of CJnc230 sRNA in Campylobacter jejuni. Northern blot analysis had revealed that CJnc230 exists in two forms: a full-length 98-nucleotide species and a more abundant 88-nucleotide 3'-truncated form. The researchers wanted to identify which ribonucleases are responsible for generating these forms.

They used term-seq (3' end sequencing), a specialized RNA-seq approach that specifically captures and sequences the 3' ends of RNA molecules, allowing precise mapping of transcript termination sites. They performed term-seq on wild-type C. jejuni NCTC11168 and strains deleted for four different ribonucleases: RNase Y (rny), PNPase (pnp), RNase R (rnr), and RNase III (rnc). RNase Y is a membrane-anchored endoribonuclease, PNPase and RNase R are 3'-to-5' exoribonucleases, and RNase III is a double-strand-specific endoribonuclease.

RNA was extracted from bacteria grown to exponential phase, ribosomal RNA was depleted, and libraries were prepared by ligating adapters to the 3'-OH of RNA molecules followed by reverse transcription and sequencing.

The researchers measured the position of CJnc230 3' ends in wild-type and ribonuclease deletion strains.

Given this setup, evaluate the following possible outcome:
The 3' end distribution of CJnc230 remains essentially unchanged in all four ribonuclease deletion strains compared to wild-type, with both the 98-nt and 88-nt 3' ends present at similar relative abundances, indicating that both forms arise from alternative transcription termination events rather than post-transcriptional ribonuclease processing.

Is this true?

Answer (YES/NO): NO